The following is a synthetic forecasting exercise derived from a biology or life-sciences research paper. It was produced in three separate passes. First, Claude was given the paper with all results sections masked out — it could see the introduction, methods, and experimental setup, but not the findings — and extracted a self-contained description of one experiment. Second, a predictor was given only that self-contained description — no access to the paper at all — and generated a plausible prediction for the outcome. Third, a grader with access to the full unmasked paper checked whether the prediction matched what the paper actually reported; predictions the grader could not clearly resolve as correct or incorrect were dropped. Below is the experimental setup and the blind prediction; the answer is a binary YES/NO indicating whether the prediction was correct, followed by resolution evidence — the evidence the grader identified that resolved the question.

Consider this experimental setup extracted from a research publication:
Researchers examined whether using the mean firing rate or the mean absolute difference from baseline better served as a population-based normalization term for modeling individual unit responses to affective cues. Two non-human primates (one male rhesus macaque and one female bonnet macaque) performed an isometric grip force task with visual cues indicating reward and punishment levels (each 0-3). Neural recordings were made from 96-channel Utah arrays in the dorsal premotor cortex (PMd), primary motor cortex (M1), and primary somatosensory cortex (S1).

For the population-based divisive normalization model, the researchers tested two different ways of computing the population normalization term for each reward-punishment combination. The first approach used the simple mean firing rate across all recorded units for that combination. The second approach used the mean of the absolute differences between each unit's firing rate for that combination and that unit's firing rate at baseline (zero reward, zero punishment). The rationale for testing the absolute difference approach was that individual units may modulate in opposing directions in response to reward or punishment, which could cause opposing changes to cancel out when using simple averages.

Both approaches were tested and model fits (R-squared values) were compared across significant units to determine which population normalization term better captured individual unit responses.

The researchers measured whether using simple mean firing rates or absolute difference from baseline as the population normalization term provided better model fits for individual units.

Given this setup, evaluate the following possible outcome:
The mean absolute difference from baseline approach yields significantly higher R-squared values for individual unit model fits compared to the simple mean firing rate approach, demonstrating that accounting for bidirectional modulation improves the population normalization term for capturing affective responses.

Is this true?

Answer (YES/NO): YES